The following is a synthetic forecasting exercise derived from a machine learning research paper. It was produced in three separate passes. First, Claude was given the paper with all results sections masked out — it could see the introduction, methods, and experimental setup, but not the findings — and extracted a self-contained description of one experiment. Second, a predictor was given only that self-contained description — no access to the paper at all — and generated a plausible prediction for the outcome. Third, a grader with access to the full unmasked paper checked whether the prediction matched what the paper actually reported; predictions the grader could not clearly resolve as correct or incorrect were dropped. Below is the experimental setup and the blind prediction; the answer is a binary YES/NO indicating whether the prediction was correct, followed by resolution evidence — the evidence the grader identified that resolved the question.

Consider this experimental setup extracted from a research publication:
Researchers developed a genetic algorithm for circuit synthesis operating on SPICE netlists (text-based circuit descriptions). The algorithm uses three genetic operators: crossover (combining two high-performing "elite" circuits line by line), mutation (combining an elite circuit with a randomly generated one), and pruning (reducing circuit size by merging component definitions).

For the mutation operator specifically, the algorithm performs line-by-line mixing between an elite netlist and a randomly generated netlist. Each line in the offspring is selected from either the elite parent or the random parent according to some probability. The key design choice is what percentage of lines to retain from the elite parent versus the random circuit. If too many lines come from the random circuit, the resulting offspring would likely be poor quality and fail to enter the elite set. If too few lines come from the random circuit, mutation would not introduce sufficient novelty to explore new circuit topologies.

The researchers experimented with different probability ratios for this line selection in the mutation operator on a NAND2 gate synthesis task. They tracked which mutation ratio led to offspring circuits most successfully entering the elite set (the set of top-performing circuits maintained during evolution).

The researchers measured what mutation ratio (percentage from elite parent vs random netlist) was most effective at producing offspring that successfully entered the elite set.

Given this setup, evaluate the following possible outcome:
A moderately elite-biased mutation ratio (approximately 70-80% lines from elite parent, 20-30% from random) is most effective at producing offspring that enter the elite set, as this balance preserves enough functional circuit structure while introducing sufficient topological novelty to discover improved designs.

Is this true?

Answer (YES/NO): YES